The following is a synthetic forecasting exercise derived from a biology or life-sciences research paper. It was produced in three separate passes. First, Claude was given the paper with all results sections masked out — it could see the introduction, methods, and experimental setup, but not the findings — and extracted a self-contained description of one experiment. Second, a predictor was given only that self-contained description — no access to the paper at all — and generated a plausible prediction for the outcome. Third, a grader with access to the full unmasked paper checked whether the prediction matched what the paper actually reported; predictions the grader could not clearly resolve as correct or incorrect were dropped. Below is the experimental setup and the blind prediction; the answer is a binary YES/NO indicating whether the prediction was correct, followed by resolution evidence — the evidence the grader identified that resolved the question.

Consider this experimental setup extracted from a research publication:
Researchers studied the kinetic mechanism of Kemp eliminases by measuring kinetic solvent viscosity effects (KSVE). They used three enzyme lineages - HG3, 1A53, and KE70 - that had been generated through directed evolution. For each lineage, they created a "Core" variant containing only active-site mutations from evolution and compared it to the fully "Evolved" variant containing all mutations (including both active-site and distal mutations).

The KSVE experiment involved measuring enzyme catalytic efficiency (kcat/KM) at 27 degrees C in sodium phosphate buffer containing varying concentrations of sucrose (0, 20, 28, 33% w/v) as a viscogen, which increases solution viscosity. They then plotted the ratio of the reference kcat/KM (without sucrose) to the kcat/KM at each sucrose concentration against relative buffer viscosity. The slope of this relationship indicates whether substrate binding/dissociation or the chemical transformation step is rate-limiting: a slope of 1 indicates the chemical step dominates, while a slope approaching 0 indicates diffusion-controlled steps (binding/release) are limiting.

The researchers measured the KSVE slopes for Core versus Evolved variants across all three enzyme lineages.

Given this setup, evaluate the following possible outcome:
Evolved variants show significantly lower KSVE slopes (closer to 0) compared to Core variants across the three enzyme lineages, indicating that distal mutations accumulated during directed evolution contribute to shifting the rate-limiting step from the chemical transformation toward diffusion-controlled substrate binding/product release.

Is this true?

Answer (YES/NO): NO